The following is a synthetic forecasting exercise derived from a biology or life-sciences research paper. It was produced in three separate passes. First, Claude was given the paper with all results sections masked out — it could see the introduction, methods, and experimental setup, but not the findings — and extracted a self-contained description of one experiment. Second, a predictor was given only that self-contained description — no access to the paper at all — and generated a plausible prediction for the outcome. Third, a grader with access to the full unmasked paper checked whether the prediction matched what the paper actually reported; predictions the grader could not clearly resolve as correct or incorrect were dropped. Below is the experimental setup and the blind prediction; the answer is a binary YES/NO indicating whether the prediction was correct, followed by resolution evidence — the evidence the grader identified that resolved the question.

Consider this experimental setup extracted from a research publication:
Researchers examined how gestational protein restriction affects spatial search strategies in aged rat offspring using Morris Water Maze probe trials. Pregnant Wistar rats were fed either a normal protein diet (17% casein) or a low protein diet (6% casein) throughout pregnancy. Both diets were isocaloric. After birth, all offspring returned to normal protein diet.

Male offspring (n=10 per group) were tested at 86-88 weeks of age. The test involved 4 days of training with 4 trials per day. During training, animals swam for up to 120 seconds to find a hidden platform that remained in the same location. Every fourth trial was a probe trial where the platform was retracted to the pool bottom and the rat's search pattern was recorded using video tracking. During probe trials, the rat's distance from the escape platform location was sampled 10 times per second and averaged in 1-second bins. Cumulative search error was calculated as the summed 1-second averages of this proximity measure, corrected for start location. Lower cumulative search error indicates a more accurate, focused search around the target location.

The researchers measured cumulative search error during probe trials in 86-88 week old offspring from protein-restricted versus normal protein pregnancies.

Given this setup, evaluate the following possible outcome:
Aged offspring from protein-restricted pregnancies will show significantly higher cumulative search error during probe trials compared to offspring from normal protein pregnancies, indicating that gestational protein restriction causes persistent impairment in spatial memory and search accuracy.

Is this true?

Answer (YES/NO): YES